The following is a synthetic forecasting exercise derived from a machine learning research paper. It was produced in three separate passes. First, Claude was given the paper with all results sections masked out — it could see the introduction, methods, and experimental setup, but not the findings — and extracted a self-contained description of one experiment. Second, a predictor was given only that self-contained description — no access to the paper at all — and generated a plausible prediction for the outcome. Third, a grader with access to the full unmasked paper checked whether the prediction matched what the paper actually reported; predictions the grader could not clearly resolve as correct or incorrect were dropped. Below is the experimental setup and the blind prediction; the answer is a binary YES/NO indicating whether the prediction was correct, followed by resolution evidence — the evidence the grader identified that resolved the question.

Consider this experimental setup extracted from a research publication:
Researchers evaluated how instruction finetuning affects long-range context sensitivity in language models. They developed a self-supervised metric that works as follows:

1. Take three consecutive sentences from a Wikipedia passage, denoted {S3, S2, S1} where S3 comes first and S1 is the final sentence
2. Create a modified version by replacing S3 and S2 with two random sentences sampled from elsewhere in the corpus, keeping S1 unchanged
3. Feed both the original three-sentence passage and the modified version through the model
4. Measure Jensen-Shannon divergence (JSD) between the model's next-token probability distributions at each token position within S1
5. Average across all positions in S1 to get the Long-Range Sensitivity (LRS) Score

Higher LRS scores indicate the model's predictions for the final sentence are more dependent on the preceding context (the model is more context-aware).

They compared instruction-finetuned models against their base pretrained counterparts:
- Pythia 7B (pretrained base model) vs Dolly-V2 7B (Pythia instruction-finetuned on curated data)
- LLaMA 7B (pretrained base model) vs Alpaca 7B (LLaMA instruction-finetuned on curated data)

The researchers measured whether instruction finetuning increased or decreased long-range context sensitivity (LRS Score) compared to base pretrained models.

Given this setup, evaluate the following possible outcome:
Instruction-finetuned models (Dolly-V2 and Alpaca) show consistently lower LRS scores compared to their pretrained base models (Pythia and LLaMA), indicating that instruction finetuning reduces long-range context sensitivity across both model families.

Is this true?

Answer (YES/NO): NO